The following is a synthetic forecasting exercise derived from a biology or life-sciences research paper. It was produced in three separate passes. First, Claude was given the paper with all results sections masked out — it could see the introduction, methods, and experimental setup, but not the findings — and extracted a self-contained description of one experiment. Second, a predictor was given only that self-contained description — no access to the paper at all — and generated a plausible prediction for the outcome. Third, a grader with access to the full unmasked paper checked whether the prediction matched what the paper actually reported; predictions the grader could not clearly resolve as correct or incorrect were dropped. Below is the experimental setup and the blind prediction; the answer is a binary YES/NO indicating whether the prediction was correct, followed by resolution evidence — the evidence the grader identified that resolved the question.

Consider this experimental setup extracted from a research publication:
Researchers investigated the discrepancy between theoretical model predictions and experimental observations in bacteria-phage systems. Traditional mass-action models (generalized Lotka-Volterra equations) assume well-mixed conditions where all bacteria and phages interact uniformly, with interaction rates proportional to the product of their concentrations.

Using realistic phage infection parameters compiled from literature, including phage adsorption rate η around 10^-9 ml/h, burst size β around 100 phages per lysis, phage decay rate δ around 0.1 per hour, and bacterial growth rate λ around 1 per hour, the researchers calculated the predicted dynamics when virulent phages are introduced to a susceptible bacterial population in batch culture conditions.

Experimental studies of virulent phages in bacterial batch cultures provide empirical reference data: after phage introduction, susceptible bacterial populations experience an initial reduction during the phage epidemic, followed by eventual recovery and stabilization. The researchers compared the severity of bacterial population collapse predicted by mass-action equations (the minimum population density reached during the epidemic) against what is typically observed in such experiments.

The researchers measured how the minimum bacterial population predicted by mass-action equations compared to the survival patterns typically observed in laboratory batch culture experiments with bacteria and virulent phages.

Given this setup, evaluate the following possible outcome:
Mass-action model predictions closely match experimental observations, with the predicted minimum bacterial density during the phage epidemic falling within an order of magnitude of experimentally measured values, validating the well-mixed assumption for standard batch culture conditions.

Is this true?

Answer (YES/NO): NO